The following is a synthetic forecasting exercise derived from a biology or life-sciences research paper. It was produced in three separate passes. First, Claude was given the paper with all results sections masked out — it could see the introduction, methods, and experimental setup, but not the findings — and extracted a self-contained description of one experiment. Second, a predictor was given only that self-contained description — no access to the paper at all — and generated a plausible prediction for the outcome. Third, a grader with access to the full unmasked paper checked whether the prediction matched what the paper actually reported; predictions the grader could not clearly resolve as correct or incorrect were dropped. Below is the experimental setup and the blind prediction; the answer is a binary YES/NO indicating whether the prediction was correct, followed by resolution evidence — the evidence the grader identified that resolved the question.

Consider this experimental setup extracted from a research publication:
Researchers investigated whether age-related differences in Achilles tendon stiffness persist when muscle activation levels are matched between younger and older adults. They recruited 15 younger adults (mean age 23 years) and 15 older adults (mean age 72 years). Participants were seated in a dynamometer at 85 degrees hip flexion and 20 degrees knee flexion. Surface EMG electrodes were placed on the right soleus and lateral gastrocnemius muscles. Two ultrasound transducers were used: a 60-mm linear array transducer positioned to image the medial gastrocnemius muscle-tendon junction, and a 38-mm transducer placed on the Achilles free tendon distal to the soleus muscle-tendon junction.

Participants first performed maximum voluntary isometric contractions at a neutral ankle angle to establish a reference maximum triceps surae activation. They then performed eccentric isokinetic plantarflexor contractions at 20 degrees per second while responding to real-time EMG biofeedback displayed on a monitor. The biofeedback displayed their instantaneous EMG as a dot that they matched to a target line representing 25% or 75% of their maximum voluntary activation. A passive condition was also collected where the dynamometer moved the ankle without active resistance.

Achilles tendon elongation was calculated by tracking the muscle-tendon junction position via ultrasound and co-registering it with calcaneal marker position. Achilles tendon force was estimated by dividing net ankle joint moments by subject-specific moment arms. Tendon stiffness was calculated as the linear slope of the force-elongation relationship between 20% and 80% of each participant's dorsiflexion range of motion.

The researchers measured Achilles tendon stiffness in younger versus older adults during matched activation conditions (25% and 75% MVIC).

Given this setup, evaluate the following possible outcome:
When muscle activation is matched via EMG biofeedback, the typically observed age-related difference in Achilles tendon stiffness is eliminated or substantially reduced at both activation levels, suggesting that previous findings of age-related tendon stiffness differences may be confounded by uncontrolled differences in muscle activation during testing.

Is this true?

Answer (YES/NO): NO